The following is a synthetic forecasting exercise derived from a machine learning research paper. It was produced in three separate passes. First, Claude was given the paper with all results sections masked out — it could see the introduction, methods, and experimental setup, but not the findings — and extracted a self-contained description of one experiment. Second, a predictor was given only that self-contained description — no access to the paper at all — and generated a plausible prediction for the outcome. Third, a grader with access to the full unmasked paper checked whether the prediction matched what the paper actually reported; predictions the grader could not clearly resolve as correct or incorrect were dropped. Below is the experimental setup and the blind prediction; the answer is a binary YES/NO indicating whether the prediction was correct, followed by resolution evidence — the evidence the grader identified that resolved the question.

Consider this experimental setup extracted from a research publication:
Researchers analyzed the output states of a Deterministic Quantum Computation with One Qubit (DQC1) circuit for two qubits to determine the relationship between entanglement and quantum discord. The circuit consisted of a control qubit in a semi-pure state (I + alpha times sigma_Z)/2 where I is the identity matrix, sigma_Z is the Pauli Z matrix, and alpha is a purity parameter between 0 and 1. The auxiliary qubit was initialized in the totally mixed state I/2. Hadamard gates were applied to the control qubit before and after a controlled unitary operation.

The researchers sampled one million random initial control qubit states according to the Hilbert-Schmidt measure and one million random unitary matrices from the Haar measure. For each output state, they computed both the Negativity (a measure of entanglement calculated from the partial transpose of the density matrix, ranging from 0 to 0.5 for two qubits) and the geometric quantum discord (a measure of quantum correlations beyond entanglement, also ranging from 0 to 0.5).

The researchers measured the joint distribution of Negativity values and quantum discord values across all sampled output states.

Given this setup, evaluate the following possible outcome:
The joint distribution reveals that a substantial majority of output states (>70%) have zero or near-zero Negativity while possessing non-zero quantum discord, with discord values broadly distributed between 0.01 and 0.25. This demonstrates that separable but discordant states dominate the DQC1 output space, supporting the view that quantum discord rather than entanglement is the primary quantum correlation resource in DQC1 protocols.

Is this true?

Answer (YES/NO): NO